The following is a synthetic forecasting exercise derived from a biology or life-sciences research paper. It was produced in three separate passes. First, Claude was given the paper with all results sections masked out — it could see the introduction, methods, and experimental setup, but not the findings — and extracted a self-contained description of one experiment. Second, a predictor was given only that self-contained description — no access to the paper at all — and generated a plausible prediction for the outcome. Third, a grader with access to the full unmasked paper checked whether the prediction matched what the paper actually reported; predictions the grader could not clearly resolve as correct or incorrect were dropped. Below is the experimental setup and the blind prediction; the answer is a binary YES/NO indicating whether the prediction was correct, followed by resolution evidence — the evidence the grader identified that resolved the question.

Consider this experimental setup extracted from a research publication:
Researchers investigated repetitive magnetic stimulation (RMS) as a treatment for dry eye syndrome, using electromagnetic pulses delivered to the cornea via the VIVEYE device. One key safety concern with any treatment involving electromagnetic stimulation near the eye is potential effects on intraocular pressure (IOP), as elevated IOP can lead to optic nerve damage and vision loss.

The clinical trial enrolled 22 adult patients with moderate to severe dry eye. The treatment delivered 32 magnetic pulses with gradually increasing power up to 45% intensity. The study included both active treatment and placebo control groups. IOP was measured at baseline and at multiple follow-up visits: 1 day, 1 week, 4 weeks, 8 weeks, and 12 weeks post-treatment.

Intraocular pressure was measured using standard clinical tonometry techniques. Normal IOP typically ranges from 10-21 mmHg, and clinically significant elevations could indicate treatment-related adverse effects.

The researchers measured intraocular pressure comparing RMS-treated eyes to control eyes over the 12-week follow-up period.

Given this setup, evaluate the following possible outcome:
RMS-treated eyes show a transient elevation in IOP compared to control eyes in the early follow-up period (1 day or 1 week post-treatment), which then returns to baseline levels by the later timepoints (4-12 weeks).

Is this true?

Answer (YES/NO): NO